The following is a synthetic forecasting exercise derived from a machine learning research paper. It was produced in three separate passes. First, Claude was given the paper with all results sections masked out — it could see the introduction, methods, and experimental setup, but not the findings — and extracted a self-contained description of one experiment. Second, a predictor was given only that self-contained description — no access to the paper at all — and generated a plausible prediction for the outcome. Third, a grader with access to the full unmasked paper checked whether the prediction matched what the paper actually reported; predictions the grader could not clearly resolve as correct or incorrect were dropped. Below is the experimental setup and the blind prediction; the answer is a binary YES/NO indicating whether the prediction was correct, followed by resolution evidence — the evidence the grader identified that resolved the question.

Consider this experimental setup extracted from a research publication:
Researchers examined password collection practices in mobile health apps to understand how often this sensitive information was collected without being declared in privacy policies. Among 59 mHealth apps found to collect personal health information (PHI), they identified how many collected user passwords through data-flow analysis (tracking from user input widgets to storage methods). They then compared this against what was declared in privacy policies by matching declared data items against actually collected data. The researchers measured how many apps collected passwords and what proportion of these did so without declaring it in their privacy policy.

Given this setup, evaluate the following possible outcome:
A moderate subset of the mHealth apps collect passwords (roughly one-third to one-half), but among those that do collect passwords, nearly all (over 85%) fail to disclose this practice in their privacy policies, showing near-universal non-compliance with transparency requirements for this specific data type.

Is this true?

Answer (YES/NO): NO